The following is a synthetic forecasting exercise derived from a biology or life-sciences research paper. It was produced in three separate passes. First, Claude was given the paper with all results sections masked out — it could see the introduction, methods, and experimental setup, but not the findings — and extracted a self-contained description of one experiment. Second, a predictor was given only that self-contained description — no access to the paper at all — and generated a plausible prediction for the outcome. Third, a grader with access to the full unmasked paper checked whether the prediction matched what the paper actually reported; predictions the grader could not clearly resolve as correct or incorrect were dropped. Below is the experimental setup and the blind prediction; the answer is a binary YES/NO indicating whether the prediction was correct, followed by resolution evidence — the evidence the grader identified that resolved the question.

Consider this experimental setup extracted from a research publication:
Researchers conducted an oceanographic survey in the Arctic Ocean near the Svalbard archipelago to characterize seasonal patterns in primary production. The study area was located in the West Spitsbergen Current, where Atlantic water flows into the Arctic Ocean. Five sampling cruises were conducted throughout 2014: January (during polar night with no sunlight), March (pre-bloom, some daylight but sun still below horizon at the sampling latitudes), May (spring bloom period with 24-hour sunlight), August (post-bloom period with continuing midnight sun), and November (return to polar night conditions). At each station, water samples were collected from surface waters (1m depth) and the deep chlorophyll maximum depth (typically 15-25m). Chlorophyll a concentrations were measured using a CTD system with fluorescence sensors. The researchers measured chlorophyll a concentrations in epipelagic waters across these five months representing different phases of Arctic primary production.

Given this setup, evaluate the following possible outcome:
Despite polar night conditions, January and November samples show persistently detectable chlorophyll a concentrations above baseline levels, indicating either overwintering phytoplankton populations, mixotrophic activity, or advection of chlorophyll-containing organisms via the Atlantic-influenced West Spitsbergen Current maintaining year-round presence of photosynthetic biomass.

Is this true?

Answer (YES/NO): NO